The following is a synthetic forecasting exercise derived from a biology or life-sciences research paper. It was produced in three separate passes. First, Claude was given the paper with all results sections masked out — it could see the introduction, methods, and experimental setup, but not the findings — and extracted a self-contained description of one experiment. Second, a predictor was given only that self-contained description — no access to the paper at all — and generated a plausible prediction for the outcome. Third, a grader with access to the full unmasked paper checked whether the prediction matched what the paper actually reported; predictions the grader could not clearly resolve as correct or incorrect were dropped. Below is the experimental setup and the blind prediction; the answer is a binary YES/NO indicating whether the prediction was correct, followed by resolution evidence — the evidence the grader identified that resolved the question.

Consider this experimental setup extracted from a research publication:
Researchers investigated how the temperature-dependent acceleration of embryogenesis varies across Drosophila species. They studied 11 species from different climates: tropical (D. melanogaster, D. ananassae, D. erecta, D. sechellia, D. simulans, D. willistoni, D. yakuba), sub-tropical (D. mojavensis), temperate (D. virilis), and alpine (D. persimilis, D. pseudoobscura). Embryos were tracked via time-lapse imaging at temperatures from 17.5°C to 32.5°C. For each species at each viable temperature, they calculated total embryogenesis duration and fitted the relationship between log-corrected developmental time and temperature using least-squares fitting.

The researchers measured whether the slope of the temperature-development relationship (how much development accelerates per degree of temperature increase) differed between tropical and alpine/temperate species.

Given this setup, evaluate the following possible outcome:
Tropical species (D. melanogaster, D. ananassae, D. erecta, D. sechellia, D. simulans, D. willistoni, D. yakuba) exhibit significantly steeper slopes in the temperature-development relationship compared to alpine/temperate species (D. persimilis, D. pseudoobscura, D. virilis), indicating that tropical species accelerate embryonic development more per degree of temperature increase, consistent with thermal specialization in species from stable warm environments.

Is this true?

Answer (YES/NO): NO